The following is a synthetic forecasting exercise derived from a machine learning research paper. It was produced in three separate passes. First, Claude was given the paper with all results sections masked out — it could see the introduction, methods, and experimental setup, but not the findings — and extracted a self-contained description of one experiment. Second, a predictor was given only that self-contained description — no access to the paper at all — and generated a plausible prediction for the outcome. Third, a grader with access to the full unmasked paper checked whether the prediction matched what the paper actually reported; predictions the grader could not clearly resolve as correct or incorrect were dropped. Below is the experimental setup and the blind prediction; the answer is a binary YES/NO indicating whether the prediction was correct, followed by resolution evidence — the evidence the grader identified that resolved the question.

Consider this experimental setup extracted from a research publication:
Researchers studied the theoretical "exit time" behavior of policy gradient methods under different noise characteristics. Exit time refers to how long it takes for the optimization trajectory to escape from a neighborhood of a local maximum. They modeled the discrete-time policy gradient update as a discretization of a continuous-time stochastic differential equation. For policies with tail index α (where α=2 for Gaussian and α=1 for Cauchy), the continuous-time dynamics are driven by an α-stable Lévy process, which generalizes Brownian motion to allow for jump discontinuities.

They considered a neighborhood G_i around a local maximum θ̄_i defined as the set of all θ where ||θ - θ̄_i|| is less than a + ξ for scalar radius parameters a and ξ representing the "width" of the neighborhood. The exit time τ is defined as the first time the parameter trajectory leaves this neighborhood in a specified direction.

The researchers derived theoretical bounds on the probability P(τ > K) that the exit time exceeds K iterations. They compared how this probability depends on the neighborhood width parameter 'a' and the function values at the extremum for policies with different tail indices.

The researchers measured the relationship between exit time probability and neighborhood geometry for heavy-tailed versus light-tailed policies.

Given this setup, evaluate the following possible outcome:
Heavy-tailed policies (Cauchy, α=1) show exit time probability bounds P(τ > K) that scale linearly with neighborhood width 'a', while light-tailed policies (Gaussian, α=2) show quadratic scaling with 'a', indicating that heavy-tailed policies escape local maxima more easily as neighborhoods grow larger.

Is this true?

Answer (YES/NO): NO